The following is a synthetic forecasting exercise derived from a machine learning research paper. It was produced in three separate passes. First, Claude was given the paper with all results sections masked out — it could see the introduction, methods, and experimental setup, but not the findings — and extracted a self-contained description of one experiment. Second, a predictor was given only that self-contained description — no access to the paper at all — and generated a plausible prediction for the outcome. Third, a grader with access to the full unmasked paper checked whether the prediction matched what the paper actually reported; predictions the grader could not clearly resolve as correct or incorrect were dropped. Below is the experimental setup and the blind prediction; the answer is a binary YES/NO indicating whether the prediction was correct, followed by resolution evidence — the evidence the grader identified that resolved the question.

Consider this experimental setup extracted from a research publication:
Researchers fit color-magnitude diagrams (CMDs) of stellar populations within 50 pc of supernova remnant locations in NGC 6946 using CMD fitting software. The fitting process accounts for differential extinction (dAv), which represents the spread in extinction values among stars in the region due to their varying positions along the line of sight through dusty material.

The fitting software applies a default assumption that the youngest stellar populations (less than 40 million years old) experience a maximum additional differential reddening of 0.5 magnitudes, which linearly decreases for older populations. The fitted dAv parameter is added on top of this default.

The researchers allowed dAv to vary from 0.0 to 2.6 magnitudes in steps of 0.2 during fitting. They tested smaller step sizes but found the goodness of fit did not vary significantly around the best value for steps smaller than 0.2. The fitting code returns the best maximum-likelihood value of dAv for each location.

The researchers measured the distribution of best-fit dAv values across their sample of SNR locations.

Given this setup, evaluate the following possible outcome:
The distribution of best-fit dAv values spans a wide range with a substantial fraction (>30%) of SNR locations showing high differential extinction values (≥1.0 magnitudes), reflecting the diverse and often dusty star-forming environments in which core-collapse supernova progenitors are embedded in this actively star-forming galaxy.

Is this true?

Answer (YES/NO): NO